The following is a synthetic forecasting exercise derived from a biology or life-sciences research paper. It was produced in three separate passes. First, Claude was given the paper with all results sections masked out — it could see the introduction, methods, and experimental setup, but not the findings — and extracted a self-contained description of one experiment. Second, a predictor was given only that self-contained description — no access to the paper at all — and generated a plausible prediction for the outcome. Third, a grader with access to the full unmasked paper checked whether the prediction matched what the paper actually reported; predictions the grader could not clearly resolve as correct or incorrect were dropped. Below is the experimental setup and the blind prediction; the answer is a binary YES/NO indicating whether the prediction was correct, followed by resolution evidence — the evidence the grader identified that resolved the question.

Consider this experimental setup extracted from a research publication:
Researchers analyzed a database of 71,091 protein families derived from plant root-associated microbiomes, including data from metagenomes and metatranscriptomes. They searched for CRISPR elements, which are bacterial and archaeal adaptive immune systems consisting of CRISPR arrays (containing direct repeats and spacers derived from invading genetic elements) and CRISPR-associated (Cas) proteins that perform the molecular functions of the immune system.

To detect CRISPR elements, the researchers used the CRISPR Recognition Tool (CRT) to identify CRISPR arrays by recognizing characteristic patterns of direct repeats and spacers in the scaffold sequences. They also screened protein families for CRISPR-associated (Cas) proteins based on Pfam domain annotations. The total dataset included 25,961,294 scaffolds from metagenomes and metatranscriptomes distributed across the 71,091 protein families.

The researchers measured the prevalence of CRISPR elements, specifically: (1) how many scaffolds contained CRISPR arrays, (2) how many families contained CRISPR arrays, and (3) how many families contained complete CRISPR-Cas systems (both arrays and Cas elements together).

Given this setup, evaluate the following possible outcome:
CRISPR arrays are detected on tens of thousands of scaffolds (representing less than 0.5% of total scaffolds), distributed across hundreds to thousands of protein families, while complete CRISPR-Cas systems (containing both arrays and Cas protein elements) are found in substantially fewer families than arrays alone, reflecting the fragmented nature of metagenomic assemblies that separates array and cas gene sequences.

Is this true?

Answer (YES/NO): NO